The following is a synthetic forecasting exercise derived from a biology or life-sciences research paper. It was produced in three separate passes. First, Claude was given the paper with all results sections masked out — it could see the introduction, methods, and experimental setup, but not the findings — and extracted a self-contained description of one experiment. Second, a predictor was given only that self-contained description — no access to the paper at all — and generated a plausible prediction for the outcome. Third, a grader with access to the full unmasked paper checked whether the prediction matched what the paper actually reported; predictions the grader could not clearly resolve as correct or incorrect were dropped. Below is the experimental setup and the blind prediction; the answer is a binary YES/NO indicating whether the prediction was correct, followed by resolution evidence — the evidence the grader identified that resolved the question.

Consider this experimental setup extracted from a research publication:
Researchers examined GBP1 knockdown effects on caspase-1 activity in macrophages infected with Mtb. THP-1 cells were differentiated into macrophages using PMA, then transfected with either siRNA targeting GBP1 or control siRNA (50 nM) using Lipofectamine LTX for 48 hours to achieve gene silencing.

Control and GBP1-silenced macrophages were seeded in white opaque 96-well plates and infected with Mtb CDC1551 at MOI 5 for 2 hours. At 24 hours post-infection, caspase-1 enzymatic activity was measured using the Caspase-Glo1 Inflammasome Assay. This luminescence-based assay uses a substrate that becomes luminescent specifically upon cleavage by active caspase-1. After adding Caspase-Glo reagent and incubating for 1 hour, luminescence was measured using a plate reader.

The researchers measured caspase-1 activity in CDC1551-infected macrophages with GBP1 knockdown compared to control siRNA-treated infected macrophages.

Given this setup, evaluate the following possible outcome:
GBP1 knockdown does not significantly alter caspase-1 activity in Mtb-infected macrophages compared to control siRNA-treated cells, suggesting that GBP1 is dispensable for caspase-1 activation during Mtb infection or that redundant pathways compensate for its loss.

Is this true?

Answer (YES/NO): YES